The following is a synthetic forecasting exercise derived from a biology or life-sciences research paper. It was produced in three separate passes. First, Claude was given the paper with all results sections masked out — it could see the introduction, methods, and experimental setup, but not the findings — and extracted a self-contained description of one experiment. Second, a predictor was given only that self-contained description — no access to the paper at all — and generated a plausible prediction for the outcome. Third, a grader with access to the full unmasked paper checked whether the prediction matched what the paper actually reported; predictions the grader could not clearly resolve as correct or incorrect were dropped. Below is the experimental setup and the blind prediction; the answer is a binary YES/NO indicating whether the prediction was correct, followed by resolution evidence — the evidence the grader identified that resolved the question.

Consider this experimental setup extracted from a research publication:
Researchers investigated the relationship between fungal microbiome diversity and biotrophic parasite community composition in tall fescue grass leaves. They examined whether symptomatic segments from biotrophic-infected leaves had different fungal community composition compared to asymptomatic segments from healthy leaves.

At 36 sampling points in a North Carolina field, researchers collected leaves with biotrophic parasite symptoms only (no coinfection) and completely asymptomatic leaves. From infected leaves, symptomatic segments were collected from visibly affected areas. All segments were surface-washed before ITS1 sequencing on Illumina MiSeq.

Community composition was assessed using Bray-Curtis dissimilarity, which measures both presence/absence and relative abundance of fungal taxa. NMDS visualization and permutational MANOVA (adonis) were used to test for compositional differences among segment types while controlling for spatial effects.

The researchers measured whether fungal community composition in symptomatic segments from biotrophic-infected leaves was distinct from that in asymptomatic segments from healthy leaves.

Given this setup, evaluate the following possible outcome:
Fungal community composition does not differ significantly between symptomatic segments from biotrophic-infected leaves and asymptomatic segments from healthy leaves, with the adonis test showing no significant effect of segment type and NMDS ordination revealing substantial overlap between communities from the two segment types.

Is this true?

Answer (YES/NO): YES